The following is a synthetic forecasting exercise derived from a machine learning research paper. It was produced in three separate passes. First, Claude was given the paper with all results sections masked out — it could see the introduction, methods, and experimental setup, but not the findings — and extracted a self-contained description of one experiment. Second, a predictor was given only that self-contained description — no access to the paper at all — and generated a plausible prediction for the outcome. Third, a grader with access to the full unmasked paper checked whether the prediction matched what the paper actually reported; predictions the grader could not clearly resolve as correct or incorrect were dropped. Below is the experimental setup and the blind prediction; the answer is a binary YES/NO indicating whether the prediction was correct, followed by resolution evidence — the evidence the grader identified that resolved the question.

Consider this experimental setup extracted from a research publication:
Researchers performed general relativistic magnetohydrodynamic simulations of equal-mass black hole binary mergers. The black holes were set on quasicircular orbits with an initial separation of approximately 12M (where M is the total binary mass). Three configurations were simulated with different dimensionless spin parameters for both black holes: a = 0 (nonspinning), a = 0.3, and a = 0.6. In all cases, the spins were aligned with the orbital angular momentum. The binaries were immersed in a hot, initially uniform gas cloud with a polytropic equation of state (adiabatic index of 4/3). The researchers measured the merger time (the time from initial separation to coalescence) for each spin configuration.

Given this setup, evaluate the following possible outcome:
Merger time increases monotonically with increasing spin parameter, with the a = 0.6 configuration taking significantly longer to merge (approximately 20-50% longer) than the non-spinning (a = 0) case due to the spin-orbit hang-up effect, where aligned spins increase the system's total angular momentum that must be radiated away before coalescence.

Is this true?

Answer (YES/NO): YES